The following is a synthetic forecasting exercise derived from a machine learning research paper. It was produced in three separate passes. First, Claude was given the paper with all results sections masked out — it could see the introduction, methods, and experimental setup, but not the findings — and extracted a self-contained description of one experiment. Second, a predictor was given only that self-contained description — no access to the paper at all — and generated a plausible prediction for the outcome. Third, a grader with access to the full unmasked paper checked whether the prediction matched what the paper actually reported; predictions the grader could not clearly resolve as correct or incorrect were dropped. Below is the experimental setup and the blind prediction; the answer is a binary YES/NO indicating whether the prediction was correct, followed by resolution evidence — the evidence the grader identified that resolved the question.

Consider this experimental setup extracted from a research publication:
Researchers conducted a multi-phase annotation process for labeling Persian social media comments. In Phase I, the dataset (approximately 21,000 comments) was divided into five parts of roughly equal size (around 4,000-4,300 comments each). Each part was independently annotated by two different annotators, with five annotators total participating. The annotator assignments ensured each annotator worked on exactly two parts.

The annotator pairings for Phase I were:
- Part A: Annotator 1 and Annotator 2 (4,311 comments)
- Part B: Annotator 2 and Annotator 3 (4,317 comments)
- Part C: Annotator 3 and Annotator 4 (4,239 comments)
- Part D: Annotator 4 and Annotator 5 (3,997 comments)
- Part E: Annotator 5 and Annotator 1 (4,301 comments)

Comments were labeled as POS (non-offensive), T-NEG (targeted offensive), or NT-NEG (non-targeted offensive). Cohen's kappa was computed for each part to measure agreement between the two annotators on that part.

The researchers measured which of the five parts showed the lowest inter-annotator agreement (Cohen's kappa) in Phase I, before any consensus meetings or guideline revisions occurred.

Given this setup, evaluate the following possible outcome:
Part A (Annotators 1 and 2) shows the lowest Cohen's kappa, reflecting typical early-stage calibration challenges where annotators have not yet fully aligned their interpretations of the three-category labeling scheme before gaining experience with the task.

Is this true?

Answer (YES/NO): NO